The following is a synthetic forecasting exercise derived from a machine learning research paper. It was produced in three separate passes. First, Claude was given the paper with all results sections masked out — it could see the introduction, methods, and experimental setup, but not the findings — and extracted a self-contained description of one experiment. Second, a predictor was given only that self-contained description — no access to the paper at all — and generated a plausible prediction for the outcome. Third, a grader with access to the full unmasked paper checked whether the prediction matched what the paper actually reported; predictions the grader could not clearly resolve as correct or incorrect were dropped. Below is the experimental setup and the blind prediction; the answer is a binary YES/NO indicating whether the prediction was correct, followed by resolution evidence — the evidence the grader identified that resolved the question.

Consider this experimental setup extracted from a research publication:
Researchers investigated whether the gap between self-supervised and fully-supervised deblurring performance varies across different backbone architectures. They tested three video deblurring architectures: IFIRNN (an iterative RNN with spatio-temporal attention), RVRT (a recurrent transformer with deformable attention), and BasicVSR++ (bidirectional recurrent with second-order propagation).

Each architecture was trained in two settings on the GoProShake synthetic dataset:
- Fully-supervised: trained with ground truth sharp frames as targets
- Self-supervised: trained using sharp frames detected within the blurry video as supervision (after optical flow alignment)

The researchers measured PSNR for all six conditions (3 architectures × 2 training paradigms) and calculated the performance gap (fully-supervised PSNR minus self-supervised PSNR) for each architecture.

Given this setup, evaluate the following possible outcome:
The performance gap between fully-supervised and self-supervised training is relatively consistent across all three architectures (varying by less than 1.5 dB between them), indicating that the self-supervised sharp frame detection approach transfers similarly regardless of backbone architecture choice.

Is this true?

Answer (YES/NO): YES